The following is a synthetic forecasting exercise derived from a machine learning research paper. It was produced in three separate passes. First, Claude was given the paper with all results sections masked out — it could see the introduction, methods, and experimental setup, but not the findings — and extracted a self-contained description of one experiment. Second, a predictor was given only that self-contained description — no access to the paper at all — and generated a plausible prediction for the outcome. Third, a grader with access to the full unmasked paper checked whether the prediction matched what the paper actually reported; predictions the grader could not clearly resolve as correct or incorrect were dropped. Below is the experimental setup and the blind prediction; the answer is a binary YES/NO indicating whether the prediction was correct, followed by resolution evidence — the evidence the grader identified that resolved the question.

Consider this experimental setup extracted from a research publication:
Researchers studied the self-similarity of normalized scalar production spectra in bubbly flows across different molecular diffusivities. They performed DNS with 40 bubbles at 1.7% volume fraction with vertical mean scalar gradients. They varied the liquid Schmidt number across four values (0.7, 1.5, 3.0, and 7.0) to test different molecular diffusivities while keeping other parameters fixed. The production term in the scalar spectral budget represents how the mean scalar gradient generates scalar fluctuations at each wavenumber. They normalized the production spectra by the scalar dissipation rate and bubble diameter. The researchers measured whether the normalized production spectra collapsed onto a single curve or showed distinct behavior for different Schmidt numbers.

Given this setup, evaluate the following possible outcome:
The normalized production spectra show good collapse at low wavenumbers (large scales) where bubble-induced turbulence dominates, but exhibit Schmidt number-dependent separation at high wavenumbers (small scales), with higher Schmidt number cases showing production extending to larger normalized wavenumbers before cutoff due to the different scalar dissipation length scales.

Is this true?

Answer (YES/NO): NO